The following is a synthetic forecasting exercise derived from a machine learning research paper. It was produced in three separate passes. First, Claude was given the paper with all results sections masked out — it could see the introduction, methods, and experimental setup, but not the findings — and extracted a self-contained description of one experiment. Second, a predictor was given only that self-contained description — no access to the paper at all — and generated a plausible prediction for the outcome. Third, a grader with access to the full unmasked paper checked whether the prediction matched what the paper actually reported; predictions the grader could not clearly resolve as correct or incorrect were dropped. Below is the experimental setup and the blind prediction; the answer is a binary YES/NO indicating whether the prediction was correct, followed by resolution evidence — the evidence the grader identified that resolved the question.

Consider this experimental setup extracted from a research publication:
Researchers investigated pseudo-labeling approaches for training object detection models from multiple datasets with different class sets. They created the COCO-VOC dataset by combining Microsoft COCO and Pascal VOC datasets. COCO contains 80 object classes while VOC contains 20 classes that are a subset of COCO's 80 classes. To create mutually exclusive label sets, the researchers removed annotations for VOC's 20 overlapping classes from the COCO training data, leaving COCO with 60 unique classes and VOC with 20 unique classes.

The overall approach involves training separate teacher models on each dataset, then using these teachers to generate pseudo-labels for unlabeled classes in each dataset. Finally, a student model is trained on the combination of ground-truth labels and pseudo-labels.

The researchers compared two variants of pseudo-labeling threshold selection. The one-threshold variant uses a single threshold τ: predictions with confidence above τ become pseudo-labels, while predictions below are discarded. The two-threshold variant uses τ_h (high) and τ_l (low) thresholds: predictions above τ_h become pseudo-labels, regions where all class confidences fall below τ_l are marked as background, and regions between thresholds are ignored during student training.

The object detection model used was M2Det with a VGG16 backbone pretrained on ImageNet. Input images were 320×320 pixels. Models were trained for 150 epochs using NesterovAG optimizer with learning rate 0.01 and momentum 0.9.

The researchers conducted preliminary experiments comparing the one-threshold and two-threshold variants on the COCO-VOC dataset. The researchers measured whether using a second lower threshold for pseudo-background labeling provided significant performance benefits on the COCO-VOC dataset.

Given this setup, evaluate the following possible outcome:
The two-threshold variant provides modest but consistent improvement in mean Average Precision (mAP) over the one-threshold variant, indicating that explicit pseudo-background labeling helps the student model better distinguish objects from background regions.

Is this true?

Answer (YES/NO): NO